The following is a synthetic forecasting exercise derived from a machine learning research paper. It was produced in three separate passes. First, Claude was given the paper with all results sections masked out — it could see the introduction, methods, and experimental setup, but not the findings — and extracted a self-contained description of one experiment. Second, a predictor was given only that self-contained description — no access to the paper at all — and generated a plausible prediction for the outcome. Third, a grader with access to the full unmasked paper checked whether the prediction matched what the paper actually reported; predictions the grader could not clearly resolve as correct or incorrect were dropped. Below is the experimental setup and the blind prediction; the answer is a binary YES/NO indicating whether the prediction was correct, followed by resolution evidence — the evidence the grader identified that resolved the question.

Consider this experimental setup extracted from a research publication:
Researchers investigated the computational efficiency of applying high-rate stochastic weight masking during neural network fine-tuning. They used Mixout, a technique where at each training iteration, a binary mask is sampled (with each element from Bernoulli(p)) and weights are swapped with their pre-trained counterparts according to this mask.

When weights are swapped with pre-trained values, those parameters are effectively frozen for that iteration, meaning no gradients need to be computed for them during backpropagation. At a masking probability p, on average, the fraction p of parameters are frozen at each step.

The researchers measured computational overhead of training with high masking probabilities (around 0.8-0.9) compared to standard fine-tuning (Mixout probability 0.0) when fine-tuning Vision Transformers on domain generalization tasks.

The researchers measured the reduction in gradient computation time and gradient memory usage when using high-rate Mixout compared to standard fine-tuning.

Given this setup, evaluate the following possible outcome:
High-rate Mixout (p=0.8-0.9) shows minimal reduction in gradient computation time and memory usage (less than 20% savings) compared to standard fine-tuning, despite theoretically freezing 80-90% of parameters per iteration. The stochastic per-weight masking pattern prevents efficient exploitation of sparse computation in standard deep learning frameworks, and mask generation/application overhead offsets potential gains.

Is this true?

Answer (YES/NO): NO